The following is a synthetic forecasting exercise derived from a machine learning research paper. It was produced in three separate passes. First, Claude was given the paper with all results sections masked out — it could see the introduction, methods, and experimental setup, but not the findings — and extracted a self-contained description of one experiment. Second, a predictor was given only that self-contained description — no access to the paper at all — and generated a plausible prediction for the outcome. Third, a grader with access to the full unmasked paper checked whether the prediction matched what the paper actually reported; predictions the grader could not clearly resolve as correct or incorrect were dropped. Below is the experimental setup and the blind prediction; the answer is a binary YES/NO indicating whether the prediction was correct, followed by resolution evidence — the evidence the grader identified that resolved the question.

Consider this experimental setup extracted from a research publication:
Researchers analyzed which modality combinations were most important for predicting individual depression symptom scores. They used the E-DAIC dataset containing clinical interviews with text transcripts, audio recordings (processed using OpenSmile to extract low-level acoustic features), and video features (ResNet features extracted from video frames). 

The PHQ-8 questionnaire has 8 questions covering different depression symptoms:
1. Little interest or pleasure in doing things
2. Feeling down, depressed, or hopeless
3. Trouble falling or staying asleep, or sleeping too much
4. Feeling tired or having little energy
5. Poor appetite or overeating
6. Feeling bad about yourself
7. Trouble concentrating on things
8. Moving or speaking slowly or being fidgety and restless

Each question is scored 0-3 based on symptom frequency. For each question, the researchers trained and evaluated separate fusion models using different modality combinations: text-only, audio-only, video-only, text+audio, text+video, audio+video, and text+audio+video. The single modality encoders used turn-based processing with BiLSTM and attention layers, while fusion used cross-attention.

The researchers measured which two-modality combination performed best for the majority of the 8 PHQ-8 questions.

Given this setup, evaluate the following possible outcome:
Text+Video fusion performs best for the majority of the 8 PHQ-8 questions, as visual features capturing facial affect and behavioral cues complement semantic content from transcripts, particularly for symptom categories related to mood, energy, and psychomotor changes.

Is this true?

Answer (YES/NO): YES